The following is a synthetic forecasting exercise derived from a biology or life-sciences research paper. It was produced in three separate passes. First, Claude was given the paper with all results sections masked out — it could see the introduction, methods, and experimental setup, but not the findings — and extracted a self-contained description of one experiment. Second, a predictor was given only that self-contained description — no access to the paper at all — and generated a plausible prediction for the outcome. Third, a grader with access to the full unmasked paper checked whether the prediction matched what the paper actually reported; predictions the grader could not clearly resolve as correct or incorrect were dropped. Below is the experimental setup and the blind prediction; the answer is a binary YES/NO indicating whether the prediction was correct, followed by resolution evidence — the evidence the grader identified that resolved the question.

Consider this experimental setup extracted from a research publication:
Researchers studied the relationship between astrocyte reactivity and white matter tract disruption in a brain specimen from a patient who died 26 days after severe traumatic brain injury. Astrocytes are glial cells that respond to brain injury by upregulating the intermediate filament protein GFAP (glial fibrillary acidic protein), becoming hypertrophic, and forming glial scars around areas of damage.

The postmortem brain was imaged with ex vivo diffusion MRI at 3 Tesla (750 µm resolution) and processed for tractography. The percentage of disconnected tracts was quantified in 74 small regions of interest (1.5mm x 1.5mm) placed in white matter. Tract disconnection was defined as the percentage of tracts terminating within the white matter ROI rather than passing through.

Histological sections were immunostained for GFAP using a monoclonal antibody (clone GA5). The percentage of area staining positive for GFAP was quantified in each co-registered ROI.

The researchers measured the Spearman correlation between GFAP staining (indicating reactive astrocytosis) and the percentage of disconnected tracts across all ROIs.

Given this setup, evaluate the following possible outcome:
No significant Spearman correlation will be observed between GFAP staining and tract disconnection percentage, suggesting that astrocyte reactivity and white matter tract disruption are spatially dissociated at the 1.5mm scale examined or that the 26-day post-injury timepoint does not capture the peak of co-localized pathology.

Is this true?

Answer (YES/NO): YES